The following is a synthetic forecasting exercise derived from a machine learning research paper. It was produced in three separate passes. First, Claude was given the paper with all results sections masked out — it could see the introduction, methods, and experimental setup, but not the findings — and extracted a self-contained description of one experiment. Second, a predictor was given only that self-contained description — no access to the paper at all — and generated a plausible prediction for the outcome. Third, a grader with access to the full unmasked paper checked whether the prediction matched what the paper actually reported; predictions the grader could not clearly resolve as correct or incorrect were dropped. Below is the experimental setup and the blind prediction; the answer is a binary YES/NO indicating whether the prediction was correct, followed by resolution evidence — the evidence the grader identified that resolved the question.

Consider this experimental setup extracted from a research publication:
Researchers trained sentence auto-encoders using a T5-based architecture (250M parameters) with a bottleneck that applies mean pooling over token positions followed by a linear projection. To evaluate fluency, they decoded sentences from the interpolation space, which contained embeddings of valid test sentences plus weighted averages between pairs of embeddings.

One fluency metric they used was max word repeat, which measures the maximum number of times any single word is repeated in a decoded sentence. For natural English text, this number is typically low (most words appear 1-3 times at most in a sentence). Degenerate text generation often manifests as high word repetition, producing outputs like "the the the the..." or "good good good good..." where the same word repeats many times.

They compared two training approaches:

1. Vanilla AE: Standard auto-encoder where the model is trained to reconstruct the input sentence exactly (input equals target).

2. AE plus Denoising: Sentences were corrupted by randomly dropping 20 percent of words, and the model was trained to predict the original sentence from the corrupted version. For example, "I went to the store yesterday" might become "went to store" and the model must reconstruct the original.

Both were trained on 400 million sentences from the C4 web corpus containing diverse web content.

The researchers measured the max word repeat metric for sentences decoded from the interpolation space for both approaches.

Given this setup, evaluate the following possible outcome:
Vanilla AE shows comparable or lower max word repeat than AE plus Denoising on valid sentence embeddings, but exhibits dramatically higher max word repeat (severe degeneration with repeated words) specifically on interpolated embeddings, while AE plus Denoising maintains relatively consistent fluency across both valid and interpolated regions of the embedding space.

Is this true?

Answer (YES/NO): NO